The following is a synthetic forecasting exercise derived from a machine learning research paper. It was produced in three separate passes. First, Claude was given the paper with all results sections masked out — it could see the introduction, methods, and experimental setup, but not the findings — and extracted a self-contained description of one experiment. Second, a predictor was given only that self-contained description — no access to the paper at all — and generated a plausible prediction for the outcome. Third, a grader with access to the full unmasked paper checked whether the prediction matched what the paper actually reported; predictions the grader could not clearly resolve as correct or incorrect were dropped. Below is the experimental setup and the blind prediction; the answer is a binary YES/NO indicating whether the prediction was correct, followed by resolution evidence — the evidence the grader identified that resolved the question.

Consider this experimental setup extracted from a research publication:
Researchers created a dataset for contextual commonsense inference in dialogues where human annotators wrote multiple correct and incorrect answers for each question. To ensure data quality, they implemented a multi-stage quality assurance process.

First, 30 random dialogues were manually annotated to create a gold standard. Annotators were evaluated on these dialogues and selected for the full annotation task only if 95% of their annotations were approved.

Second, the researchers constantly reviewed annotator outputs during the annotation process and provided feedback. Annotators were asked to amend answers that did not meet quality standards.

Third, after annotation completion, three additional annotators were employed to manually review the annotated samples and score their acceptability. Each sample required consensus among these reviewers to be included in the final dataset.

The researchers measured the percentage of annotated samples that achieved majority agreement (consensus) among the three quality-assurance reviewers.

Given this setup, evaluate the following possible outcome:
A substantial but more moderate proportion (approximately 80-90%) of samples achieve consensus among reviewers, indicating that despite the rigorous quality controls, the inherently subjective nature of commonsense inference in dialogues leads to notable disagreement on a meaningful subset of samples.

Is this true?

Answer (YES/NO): NO